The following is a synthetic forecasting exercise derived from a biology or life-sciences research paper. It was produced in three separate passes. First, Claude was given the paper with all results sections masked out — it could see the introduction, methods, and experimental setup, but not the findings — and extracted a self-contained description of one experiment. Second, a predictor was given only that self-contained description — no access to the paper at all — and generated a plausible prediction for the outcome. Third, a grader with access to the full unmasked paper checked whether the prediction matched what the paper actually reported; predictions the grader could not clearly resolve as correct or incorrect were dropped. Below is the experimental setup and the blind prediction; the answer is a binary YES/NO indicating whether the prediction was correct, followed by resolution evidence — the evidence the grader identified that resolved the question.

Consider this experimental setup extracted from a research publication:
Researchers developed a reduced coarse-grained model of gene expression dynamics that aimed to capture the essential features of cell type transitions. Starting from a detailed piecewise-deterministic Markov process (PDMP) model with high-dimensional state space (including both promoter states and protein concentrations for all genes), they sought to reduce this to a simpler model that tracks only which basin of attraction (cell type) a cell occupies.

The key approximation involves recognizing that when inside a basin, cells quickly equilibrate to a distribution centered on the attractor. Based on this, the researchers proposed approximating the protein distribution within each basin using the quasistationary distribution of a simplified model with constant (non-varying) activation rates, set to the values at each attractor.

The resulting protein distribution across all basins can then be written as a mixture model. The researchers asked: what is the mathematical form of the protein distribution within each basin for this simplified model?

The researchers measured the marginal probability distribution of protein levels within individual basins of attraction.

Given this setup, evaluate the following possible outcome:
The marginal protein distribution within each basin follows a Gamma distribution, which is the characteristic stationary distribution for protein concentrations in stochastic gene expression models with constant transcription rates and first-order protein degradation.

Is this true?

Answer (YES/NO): NO